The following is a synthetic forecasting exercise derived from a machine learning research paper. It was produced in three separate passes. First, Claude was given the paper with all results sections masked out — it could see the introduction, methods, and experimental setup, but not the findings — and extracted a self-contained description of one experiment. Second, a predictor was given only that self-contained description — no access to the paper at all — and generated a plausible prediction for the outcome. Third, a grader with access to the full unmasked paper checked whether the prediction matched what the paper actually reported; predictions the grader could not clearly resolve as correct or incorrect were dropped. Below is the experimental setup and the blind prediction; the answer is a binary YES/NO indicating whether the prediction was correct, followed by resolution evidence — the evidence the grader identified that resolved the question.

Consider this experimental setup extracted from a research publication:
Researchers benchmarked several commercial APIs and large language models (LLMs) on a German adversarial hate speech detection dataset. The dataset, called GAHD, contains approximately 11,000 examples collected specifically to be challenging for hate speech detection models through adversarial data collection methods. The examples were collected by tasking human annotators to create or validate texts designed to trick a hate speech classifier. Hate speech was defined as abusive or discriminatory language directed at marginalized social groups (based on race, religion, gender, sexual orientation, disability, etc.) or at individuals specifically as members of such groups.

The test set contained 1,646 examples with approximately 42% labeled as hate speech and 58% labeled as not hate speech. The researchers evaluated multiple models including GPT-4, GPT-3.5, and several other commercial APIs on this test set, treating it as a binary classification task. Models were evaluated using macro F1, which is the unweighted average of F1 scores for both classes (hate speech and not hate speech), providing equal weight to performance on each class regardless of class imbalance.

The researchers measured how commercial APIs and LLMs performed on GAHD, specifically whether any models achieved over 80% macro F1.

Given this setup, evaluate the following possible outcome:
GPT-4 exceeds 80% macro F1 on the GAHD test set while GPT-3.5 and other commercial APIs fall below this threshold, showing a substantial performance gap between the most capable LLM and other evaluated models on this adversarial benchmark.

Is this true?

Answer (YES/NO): YES